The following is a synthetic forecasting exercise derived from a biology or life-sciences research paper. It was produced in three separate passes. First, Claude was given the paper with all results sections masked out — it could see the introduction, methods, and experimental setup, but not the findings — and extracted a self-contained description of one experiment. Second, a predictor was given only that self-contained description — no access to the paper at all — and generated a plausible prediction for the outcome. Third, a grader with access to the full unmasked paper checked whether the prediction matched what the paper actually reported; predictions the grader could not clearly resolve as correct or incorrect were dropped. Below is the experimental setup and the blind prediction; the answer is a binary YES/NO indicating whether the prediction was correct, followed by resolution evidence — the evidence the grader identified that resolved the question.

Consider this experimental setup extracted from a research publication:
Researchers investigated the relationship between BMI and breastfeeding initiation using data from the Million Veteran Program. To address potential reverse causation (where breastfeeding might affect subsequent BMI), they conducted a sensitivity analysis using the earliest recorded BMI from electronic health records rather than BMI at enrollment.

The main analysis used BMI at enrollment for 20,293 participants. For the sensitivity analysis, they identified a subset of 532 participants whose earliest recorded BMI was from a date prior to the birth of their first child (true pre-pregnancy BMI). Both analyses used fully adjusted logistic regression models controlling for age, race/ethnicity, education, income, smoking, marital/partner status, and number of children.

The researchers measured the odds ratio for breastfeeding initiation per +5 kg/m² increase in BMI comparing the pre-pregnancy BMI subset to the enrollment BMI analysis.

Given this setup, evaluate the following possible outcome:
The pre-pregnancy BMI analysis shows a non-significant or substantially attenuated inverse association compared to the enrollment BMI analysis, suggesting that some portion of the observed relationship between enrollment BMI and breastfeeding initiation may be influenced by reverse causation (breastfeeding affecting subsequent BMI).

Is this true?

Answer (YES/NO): NO